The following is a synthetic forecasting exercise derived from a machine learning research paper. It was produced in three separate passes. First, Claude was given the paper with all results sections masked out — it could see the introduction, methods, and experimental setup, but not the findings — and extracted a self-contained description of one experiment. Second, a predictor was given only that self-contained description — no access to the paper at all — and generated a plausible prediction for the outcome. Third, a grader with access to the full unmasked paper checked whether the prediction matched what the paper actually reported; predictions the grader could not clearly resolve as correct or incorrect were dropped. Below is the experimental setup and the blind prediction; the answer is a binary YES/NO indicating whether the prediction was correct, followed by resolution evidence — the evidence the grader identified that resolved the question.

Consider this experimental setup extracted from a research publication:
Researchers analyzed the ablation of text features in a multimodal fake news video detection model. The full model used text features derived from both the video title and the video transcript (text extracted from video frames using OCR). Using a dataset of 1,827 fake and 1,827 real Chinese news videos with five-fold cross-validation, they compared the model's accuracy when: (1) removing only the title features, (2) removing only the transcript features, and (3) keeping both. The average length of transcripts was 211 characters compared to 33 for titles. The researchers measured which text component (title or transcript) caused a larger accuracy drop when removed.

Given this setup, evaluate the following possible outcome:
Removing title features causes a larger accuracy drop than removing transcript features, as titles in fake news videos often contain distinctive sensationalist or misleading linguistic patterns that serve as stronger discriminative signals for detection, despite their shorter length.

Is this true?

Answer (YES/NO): YES